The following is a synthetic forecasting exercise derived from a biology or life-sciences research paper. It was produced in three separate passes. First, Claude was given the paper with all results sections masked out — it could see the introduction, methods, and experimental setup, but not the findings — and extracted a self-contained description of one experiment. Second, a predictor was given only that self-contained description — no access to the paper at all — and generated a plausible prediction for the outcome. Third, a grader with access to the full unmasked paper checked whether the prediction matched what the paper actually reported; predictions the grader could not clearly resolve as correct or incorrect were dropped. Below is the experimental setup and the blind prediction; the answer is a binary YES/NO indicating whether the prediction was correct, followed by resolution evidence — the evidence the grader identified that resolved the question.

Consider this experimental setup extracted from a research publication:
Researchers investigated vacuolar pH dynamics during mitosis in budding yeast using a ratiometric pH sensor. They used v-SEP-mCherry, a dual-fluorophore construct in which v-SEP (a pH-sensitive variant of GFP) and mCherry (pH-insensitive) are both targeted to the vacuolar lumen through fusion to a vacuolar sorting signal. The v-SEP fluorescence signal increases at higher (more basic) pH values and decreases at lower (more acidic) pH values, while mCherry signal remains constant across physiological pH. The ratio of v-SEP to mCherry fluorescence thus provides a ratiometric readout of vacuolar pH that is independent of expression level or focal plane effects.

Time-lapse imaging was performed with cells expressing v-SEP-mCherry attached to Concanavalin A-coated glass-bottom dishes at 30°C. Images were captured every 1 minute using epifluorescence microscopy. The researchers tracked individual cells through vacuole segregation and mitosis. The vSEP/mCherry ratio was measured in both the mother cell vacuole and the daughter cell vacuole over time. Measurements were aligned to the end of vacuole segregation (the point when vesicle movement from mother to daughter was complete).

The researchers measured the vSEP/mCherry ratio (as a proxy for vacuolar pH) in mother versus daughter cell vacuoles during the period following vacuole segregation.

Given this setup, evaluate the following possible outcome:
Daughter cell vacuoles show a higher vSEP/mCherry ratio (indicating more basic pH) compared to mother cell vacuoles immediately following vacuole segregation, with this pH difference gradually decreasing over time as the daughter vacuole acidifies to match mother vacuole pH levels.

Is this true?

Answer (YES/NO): NO